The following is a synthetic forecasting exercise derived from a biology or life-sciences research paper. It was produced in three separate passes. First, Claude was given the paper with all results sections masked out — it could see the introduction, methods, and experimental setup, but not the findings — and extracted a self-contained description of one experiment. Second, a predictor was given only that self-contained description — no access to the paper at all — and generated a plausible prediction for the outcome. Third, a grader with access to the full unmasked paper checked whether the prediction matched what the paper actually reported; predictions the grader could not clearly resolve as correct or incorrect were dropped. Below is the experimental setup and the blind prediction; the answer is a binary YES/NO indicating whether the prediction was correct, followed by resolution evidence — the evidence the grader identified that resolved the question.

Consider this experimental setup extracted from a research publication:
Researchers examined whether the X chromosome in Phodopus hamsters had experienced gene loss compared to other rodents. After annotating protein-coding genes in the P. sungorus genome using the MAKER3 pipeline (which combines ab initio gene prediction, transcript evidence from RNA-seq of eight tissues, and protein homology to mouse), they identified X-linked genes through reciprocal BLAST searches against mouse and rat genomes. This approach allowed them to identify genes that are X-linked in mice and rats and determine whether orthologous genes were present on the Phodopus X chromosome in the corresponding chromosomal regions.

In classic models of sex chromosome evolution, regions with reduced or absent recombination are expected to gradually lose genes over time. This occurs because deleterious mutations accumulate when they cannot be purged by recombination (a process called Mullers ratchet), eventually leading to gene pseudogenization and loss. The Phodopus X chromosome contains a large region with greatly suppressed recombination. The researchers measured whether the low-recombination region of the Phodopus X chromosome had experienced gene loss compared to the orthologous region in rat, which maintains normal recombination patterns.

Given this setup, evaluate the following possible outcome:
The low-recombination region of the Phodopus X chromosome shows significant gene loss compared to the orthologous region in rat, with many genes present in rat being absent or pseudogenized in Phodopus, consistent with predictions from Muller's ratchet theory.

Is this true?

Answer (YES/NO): NO